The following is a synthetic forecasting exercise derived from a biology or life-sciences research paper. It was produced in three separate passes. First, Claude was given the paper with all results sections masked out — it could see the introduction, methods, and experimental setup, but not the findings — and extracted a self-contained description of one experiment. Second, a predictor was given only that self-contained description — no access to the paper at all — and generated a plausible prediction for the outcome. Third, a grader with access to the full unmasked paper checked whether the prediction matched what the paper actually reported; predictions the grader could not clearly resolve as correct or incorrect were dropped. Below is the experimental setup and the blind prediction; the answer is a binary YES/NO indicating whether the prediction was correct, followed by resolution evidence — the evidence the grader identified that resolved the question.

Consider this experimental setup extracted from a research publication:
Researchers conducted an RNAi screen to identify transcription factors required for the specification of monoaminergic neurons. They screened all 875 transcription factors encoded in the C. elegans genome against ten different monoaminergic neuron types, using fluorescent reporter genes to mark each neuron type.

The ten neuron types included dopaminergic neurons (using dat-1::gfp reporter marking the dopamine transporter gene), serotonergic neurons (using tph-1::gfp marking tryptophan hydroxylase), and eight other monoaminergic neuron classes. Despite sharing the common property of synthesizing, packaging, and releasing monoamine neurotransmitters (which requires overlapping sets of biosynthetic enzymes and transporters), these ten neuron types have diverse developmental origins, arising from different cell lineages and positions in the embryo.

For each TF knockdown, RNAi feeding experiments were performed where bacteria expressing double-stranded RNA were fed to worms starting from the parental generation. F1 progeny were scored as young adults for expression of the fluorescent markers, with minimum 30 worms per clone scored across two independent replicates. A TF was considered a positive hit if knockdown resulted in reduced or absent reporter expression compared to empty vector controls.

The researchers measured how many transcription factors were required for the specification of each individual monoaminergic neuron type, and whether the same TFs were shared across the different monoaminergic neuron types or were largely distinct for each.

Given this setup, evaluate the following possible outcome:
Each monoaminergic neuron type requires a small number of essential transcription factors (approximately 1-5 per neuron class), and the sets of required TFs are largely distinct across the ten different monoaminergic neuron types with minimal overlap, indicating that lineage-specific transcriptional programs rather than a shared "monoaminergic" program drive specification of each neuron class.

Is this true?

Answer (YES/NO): NO